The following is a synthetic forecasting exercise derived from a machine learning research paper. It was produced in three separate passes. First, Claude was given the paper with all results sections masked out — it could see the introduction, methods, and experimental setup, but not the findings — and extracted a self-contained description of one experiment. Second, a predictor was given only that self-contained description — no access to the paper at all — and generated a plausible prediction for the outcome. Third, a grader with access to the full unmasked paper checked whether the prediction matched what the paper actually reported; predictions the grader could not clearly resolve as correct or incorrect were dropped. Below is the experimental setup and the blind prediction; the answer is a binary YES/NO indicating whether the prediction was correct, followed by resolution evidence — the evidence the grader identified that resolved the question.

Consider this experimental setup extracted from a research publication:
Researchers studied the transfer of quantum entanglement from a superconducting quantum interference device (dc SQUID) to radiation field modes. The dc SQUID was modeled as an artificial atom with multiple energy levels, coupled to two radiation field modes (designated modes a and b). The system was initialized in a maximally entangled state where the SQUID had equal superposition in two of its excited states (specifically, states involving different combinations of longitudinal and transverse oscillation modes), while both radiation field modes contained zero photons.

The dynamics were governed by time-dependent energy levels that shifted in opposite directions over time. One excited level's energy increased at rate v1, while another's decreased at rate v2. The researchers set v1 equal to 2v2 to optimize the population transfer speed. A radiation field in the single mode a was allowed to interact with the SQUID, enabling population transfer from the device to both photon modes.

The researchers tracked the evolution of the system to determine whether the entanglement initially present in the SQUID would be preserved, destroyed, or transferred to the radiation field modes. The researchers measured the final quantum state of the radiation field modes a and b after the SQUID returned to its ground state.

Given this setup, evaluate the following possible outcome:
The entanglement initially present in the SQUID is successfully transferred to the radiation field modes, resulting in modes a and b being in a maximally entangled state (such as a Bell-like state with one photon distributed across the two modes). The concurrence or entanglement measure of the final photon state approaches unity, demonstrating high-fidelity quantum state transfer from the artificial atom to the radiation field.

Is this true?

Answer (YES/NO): YES